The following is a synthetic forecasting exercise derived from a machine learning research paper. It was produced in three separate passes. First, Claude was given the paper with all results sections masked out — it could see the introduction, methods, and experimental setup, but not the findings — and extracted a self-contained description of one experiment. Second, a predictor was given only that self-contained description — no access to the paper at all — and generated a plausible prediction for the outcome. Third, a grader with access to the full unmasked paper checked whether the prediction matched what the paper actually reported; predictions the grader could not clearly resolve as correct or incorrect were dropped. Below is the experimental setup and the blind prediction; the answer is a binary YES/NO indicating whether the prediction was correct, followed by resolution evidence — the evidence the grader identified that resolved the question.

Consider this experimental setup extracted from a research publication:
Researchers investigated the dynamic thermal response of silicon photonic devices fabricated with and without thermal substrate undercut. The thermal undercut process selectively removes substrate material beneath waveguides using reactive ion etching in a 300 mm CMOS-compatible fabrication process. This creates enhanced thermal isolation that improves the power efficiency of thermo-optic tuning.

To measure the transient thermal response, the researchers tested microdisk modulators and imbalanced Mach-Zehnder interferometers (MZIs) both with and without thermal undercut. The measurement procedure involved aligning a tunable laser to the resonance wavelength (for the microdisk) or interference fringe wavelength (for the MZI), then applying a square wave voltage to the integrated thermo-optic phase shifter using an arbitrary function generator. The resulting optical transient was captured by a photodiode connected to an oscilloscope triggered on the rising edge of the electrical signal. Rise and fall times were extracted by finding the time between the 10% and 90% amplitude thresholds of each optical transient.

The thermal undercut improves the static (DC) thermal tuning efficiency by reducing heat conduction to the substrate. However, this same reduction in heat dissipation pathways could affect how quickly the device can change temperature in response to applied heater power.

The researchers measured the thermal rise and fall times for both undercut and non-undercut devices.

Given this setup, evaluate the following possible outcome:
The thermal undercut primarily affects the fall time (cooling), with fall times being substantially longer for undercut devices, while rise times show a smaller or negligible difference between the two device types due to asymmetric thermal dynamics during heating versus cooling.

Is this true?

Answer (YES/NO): NO